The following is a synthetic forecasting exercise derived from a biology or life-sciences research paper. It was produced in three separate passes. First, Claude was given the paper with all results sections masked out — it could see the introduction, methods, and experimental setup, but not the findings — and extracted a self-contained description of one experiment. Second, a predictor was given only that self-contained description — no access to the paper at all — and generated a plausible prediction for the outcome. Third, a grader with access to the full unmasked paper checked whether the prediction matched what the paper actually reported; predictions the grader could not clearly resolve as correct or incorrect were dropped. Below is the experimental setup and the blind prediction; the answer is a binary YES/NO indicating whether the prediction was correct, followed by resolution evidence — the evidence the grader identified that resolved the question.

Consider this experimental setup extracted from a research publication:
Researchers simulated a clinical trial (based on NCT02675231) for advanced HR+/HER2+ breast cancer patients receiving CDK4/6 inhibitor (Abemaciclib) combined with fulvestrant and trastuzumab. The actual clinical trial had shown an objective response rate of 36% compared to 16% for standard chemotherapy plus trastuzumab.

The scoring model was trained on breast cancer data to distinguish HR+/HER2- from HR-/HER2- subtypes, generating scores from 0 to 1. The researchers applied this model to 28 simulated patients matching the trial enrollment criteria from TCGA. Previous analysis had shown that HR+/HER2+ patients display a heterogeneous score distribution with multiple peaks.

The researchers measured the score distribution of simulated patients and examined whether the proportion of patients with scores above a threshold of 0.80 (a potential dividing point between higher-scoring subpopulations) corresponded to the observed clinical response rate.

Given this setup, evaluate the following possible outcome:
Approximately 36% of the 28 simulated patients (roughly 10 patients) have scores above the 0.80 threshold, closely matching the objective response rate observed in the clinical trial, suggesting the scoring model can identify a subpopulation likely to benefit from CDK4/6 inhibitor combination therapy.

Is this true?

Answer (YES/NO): NO